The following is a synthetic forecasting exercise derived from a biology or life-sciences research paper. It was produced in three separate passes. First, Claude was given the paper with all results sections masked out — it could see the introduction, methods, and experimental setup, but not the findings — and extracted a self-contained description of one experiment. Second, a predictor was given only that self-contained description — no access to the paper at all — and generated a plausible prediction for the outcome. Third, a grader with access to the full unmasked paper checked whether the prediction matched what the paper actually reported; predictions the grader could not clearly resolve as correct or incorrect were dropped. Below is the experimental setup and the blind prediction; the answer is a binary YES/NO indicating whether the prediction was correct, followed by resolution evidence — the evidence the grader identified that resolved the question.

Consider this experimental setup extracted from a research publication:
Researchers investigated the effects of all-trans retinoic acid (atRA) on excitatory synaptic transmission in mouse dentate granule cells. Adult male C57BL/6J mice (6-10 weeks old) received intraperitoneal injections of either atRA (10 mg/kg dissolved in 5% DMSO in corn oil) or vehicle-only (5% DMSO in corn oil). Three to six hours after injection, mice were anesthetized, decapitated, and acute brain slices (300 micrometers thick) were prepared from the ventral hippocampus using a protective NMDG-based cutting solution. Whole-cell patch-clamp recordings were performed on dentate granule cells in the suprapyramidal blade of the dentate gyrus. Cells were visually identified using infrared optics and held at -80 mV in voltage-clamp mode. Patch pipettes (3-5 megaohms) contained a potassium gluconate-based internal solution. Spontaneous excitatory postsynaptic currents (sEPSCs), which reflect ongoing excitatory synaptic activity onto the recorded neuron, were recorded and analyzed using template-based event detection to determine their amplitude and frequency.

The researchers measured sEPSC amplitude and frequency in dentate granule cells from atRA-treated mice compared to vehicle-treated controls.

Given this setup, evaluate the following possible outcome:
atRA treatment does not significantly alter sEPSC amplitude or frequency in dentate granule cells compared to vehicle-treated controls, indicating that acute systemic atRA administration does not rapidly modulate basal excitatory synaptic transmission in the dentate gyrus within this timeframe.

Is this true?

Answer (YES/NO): YES